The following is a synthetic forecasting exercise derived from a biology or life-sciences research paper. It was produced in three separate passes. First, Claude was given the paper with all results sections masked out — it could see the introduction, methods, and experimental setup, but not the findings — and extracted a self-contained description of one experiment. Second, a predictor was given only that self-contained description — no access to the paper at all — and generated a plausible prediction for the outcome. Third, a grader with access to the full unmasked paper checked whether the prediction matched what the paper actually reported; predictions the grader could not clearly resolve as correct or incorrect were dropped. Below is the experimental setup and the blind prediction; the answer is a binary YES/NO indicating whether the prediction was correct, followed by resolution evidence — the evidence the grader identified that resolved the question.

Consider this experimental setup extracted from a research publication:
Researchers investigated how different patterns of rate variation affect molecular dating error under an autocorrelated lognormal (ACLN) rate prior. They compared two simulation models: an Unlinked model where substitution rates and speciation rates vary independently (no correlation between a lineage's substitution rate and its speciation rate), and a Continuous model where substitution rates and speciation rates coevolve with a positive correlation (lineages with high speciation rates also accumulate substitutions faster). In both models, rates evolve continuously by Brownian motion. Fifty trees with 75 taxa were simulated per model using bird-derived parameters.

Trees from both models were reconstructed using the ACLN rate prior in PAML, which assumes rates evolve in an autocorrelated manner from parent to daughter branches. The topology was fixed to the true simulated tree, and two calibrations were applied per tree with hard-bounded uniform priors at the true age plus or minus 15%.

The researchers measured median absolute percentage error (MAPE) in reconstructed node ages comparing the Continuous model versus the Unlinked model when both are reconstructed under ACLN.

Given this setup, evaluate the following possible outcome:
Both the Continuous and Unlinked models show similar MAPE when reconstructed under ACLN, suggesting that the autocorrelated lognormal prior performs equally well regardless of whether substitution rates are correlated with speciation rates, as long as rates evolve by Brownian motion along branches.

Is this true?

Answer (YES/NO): NO